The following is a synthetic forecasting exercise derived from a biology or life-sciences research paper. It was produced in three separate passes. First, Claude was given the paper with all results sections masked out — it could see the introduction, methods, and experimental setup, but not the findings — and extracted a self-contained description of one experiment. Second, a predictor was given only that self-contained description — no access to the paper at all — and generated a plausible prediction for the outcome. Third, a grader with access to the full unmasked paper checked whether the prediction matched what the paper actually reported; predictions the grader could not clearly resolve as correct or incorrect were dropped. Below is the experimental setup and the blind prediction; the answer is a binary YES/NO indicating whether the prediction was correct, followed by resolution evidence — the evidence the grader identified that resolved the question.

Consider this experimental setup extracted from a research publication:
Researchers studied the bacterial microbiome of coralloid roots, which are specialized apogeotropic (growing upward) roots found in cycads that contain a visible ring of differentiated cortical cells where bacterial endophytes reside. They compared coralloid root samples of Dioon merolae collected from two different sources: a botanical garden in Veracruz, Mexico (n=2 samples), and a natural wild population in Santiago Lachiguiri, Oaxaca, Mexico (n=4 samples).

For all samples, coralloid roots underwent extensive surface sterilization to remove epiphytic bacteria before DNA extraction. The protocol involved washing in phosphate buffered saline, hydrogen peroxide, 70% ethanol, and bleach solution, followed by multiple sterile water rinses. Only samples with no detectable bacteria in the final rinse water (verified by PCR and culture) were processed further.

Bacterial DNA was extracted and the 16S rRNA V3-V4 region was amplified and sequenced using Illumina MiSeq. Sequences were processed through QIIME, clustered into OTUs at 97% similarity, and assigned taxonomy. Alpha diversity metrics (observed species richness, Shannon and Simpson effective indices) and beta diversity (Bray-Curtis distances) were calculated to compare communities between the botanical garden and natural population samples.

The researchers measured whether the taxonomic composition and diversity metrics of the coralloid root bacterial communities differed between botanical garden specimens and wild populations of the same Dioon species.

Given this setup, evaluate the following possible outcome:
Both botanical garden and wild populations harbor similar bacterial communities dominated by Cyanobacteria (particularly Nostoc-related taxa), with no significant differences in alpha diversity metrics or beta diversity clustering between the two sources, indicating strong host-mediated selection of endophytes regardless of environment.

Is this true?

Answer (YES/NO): NO